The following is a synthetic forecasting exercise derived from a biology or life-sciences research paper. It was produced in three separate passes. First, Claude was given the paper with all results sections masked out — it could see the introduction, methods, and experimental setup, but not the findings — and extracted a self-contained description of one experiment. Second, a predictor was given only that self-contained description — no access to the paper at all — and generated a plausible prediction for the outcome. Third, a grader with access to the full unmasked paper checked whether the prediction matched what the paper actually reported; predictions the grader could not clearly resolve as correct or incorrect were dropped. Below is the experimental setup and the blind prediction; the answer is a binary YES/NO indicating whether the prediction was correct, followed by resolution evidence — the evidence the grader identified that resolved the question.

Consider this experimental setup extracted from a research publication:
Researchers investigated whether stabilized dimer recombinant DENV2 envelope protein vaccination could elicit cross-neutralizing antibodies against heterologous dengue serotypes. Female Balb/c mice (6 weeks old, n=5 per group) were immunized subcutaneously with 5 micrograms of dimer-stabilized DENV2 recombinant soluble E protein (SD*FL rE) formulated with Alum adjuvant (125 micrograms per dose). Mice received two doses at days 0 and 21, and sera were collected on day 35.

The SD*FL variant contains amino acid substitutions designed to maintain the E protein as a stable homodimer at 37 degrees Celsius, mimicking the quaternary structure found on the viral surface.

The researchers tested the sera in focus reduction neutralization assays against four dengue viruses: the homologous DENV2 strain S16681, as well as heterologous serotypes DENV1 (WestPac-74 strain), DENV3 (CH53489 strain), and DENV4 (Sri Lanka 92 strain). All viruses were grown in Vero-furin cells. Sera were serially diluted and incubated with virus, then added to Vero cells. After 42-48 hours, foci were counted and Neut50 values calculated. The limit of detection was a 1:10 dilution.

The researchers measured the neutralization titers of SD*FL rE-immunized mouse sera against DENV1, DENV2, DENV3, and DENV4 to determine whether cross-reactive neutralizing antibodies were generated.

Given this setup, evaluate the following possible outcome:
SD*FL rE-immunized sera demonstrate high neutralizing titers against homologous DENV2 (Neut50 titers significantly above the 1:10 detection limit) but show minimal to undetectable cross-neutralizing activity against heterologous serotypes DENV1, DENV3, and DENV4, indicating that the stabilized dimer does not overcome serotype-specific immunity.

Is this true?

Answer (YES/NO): YES